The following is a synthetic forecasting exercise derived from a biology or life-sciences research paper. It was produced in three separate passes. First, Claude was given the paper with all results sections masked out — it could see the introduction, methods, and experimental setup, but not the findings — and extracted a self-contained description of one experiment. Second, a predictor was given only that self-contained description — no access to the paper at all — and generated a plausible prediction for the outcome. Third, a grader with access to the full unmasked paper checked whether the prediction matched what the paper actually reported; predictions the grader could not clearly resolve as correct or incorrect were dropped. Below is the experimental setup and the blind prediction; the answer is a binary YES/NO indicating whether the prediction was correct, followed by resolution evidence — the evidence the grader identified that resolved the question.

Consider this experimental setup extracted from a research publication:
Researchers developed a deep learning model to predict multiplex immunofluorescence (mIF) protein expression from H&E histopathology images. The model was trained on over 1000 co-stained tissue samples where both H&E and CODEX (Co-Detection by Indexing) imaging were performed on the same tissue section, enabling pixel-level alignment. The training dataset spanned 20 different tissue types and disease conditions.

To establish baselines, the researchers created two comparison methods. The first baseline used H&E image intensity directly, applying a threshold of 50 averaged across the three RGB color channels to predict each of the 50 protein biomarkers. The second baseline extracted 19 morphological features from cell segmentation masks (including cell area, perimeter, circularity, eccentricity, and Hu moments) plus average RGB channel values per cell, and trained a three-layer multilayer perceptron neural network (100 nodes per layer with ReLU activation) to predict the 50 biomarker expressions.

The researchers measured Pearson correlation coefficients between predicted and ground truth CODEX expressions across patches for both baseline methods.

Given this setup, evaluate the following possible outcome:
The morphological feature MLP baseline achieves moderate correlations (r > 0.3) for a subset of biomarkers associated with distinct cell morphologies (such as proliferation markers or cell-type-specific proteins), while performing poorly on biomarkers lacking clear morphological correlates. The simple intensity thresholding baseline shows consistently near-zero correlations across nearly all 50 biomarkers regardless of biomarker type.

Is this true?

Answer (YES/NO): NO